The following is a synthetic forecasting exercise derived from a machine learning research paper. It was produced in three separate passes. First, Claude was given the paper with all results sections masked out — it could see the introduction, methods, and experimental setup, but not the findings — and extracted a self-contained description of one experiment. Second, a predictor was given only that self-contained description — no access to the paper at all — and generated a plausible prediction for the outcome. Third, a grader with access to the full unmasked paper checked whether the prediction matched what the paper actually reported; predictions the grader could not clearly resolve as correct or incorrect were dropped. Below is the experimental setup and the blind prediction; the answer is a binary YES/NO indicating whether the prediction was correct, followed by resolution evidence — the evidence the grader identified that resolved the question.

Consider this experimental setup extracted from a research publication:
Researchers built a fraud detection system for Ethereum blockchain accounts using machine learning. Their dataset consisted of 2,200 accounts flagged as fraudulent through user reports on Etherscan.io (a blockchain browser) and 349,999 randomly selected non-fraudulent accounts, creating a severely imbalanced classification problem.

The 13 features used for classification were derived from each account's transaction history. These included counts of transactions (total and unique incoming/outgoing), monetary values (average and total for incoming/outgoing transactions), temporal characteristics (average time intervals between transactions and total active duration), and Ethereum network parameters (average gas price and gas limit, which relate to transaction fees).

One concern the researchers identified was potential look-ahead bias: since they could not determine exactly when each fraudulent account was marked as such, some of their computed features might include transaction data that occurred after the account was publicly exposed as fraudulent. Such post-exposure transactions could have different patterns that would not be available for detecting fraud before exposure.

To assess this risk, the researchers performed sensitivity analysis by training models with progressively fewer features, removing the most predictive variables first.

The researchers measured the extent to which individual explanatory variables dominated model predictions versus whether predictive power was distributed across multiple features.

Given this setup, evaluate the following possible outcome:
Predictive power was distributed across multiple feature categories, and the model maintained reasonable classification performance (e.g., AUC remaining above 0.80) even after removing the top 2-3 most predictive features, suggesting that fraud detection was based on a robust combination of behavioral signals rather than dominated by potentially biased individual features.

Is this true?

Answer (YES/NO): NO